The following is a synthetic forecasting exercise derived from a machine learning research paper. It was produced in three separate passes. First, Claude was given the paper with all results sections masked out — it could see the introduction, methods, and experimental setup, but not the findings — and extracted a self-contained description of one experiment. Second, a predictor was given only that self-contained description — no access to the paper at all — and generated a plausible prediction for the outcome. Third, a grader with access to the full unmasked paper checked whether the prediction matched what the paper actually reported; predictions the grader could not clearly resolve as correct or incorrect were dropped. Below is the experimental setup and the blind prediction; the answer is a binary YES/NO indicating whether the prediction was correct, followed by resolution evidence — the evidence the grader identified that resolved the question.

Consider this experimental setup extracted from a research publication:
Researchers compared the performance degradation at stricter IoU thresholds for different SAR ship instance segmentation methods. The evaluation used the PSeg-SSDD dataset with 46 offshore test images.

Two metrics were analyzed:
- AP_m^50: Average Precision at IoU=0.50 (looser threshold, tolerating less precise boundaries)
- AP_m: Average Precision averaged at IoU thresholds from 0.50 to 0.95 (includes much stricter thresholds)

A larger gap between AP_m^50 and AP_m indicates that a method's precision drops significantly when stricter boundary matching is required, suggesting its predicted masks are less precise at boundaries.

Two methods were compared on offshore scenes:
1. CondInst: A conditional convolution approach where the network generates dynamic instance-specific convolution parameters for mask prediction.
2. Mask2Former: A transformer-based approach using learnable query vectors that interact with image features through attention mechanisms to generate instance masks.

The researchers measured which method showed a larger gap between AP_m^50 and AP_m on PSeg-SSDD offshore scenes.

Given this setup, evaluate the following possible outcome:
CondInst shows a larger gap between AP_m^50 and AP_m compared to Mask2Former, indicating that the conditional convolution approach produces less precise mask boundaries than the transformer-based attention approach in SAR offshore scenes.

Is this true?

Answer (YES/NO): YES